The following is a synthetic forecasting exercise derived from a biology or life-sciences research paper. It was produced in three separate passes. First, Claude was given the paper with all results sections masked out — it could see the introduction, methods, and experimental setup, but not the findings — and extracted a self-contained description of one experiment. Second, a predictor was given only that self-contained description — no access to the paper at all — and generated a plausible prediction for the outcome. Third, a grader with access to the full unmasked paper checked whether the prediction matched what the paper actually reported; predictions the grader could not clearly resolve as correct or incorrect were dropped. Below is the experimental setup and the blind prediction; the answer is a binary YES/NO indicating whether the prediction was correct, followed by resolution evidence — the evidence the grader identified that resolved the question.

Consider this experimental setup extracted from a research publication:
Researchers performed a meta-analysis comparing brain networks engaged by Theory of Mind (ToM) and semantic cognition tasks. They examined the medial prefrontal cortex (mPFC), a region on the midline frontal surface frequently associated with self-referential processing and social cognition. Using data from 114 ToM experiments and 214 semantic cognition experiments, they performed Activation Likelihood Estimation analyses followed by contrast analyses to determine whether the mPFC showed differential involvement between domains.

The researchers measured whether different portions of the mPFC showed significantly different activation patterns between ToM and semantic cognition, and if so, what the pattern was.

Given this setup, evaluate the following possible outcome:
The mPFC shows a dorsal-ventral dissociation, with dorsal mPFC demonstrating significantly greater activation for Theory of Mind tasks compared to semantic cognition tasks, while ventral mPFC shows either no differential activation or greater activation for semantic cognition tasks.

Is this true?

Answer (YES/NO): NO